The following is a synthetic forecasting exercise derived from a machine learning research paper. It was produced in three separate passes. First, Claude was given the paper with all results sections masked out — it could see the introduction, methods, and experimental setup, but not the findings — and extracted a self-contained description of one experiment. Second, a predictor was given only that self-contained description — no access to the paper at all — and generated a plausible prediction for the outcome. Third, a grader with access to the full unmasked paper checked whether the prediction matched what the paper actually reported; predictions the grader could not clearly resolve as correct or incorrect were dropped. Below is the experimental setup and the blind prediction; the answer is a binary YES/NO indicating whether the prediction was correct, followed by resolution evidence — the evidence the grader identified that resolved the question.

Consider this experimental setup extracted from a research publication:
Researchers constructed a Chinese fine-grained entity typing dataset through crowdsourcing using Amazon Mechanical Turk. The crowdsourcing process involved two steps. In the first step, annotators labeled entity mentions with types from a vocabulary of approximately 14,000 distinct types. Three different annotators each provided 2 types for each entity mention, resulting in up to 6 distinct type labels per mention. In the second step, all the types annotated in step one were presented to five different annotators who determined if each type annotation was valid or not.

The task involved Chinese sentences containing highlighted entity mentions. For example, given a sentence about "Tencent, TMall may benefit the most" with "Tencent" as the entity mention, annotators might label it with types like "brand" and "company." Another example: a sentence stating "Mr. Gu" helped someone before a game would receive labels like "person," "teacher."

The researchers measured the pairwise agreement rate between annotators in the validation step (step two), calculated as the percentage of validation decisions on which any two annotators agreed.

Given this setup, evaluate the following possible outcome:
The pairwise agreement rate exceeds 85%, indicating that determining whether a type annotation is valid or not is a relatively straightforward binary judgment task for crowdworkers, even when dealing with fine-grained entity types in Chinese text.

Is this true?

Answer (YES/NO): NO